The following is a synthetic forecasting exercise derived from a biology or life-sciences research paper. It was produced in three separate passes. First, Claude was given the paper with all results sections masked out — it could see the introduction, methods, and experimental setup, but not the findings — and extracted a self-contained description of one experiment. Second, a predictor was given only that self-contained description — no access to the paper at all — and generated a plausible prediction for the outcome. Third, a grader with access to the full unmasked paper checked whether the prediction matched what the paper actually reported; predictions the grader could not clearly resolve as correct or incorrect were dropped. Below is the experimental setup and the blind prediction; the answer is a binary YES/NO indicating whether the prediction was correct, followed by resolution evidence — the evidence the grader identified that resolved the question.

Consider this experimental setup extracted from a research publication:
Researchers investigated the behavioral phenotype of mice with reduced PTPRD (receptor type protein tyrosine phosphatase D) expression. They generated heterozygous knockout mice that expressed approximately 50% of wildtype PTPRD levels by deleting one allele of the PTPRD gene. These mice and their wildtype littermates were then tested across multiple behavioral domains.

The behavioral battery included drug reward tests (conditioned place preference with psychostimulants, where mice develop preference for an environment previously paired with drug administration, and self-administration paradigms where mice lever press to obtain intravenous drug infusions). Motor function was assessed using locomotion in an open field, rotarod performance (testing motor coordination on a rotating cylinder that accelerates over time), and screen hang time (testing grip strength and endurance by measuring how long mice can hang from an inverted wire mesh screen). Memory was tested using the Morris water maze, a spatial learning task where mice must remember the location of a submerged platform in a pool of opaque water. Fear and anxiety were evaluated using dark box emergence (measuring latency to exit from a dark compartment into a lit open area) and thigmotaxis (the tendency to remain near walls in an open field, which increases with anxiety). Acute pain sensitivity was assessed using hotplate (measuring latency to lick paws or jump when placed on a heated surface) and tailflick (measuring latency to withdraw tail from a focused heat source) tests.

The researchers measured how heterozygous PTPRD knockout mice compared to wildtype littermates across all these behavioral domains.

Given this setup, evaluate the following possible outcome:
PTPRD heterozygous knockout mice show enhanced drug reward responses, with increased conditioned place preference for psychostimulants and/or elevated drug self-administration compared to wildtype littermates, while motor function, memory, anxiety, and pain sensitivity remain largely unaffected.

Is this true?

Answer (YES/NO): NO